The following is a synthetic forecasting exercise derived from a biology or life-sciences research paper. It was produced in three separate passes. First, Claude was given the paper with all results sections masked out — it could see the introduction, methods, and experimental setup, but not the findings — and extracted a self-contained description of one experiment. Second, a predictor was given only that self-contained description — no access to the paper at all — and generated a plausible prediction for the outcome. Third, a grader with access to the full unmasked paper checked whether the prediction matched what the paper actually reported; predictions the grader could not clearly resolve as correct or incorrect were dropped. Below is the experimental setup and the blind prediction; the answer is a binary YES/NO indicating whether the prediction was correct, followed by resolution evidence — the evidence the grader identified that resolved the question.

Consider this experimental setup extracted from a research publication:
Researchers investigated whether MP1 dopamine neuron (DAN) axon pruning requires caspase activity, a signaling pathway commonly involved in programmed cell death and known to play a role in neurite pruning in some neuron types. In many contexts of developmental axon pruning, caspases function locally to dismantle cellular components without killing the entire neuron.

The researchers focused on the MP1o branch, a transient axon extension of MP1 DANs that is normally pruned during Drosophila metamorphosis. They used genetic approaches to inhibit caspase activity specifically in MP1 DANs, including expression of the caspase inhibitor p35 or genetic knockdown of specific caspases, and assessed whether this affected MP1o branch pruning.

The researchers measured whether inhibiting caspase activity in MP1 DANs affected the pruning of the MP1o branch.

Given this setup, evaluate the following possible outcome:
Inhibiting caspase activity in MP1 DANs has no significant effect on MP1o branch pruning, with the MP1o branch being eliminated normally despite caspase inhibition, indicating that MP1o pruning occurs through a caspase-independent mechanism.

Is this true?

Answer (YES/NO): YES